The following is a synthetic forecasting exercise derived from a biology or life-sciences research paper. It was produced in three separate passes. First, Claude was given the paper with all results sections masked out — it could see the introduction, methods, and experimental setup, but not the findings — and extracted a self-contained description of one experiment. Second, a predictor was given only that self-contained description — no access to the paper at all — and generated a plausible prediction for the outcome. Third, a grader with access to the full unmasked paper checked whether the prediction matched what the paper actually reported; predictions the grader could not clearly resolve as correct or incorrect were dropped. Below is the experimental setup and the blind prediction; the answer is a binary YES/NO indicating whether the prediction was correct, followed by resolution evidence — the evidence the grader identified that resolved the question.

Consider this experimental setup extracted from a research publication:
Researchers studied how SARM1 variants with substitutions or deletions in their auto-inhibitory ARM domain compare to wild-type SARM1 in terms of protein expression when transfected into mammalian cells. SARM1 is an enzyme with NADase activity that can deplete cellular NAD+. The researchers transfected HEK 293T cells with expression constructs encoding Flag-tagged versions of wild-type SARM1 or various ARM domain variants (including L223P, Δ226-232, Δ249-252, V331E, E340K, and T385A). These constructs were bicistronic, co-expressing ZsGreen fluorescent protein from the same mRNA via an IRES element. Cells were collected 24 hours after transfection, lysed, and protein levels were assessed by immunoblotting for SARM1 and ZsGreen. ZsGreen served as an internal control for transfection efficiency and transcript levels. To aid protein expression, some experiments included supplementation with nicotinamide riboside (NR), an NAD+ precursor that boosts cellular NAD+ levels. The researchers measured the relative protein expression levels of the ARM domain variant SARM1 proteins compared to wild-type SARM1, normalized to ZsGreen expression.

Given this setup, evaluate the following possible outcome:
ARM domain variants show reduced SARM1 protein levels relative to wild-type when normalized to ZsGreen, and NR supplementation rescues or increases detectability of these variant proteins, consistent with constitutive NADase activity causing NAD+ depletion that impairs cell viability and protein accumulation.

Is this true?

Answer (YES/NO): NO